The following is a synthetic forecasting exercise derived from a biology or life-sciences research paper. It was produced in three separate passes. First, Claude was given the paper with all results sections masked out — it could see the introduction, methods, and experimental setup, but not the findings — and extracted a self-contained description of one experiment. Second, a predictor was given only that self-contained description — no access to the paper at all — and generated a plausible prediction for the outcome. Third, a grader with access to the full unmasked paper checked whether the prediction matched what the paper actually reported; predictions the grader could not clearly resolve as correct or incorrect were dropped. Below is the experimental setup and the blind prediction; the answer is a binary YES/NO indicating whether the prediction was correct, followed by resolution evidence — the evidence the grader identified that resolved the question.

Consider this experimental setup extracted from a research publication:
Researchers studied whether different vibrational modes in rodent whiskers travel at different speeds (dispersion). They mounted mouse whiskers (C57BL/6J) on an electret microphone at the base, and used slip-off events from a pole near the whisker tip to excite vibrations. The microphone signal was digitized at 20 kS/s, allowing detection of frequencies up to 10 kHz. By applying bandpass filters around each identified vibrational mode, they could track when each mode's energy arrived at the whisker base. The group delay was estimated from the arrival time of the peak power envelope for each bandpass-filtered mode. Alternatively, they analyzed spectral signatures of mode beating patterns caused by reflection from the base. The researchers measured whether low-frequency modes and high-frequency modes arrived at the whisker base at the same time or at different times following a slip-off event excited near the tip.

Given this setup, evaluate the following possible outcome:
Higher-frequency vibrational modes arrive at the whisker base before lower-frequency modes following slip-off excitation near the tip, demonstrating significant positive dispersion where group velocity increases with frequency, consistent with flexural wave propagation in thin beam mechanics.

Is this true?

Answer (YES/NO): YES